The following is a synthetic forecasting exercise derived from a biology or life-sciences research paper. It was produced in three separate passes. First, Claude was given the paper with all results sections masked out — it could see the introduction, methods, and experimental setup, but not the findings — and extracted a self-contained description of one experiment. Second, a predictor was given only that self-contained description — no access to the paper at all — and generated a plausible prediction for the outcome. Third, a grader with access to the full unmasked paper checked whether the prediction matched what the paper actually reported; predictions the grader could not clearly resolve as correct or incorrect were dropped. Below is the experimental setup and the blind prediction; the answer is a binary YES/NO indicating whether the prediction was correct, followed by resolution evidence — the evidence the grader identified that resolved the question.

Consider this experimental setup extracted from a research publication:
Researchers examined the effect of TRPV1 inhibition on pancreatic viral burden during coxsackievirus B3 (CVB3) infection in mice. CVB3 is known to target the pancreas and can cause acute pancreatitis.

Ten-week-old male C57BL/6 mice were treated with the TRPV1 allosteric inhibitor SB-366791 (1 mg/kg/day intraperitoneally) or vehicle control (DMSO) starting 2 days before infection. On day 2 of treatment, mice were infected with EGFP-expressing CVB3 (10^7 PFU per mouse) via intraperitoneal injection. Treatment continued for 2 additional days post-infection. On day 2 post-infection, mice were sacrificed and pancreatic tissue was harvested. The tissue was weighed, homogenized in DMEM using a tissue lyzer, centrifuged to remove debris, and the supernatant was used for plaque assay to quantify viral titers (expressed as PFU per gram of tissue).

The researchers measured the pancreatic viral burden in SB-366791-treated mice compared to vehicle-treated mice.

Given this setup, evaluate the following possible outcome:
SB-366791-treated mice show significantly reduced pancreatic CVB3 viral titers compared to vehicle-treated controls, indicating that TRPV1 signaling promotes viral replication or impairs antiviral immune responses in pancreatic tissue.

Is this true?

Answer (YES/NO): YES